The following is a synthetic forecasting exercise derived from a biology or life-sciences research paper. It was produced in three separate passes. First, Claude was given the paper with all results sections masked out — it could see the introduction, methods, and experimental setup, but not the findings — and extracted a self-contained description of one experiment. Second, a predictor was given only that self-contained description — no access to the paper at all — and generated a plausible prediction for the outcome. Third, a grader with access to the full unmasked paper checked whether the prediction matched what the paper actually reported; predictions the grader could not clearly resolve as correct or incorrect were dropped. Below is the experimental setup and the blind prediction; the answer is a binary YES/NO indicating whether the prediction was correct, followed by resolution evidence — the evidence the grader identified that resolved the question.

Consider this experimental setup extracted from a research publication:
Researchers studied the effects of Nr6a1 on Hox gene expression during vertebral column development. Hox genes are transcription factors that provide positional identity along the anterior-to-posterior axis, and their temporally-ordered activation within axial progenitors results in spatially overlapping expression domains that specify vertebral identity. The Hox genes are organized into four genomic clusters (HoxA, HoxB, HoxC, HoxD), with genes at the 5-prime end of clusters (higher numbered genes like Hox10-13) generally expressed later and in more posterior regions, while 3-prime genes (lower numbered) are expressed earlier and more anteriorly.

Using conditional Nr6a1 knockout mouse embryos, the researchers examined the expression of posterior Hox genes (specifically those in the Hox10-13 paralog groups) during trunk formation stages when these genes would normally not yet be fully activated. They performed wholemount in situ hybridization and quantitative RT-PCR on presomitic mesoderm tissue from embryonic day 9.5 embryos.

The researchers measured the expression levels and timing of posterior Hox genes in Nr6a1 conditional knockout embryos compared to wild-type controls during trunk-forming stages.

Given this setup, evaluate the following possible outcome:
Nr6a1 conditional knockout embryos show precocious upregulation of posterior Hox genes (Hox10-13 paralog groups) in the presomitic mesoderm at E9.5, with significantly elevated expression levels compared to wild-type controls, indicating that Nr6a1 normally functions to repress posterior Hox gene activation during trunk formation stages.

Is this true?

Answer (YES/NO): YES